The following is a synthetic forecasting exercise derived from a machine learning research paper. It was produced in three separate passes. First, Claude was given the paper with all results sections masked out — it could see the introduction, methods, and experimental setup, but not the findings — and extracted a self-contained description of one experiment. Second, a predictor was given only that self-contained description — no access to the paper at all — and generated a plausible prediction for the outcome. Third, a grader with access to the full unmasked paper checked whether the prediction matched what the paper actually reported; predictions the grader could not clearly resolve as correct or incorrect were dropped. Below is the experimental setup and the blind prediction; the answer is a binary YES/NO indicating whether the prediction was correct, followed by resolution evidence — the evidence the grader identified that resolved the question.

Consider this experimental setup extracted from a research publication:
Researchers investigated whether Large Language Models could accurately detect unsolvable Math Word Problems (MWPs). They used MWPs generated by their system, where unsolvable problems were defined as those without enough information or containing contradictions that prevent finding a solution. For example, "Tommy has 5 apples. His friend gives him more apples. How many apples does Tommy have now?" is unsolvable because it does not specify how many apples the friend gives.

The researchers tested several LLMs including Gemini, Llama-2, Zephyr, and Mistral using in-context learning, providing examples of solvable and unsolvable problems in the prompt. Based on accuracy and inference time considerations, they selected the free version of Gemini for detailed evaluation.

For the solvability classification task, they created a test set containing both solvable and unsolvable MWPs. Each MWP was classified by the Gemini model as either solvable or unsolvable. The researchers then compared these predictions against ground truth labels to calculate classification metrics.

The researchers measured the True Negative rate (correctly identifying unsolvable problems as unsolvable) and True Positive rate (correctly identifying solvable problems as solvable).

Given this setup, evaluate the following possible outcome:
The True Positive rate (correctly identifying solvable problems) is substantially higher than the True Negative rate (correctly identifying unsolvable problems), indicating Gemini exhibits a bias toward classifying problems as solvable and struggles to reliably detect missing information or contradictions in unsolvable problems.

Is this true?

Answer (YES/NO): YES